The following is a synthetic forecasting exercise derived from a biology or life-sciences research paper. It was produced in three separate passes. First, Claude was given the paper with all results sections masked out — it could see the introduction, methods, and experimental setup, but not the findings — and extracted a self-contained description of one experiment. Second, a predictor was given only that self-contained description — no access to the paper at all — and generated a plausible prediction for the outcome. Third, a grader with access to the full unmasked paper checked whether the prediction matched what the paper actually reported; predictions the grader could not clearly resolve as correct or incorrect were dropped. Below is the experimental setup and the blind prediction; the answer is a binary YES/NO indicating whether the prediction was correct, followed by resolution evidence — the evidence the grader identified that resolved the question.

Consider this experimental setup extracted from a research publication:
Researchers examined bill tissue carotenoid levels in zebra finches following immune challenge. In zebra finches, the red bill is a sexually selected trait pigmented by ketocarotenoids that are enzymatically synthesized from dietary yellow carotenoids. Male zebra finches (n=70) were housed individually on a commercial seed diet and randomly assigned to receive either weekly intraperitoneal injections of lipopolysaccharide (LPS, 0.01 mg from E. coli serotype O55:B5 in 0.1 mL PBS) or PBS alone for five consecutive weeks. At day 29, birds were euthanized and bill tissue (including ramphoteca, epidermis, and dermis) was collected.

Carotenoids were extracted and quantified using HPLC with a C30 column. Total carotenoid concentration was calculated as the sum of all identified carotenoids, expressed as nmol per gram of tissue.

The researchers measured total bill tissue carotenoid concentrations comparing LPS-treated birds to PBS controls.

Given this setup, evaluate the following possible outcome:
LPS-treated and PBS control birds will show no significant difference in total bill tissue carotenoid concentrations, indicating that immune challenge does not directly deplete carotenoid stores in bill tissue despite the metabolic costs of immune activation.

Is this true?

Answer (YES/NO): YES